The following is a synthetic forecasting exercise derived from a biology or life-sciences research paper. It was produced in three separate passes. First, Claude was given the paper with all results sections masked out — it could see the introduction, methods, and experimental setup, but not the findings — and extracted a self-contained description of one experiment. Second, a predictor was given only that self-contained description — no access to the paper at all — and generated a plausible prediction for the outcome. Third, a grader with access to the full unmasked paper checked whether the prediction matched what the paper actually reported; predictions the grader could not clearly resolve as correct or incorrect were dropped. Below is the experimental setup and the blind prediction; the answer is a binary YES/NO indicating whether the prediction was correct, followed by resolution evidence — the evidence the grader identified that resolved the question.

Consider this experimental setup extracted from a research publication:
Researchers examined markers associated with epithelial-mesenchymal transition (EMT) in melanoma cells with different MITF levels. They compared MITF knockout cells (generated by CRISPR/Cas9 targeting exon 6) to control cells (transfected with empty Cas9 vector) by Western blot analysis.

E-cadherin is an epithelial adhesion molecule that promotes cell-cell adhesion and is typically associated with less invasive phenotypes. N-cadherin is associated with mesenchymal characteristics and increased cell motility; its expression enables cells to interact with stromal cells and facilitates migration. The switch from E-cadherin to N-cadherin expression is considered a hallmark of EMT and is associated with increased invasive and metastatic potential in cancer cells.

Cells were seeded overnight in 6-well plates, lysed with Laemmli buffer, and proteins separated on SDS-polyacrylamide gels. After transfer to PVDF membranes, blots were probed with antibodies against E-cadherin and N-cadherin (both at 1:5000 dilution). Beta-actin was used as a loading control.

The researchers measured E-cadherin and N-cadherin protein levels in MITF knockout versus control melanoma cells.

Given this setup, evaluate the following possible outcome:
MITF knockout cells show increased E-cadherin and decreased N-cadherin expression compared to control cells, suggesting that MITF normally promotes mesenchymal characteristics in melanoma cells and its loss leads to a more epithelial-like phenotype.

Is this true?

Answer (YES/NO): NO